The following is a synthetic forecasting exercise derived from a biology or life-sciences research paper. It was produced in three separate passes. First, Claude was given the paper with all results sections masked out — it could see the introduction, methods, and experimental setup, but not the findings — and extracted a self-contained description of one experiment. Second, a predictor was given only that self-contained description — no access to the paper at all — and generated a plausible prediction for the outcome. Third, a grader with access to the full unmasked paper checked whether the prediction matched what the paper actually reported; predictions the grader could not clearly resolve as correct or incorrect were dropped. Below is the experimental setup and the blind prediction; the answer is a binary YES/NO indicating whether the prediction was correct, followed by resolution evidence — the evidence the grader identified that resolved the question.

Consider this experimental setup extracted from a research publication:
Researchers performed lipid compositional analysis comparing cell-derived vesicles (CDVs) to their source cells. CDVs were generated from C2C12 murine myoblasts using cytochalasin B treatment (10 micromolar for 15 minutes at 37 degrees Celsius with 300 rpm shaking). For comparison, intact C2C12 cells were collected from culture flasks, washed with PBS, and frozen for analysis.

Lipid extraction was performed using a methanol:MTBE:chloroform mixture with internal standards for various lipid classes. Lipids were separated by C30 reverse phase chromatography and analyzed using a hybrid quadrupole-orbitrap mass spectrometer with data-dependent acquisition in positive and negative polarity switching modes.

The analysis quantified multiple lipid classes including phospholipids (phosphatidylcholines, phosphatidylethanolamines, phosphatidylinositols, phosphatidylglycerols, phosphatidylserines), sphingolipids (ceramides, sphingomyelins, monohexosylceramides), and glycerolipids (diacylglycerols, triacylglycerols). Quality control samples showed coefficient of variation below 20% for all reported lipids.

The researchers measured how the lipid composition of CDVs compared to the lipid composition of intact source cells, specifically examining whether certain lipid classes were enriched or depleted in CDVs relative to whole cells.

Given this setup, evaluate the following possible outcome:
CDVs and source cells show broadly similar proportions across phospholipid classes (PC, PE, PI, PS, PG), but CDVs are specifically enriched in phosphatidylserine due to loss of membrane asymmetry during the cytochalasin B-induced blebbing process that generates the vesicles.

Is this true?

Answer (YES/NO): NO